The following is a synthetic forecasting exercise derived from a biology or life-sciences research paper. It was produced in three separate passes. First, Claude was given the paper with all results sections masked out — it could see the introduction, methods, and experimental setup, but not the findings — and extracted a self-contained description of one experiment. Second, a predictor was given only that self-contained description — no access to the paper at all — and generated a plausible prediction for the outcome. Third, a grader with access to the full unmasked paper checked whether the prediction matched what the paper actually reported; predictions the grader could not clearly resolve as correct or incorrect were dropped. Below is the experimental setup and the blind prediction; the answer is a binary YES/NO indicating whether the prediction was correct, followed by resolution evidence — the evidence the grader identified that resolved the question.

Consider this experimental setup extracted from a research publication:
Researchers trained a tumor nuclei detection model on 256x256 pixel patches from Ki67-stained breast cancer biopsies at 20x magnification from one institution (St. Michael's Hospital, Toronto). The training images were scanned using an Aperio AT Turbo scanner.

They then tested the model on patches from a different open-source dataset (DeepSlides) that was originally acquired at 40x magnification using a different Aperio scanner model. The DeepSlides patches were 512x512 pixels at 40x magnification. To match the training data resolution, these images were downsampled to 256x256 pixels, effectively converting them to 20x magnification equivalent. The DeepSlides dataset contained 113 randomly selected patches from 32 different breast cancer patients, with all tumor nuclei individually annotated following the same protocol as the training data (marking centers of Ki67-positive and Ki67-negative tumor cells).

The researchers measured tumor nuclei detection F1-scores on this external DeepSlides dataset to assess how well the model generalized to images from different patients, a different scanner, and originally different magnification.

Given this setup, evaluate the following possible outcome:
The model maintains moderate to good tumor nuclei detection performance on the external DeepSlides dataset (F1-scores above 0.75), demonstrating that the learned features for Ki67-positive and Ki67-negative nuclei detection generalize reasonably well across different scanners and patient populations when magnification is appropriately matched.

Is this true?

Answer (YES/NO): YES